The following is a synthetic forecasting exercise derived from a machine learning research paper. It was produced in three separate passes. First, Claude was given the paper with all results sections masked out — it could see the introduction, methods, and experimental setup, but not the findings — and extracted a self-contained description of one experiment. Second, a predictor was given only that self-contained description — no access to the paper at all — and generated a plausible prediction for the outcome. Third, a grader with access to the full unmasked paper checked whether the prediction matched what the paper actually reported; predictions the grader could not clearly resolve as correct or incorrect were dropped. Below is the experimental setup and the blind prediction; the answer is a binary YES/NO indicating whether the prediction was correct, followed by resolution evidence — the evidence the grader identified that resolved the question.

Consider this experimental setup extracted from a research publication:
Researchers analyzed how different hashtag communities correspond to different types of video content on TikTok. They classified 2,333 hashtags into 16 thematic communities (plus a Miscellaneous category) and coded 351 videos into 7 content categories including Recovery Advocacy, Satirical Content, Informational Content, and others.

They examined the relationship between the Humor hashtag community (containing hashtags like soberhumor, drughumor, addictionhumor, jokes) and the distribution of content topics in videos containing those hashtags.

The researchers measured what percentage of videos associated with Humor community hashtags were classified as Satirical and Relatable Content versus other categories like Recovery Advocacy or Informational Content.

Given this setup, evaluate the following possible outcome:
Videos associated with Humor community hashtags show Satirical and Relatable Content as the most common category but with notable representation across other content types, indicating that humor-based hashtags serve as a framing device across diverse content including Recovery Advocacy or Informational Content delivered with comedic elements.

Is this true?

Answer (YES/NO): NO